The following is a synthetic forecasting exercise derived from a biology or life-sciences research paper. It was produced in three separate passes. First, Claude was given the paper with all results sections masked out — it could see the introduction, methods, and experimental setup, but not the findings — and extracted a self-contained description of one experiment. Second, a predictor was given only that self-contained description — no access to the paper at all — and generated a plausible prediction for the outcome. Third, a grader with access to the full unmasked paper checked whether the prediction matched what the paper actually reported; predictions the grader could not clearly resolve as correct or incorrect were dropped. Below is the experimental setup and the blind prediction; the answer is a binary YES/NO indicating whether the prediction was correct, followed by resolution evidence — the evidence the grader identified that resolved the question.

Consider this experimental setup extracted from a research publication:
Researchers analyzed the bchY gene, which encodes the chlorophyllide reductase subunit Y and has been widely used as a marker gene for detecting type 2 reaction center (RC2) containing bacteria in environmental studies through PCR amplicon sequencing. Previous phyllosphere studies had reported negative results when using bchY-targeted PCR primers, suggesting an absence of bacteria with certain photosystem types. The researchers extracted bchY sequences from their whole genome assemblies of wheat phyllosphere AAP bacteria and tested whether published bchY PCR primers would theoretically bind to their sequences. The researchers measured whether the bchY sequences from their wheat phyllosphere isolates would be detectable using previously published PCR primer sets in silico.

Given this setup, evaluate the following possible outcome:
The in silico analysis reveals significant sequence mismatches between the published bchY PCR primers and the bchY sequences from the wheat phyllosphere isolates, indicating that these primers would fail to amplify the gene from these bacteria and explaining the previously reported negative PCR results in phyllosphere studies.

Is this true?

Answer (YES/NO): NO